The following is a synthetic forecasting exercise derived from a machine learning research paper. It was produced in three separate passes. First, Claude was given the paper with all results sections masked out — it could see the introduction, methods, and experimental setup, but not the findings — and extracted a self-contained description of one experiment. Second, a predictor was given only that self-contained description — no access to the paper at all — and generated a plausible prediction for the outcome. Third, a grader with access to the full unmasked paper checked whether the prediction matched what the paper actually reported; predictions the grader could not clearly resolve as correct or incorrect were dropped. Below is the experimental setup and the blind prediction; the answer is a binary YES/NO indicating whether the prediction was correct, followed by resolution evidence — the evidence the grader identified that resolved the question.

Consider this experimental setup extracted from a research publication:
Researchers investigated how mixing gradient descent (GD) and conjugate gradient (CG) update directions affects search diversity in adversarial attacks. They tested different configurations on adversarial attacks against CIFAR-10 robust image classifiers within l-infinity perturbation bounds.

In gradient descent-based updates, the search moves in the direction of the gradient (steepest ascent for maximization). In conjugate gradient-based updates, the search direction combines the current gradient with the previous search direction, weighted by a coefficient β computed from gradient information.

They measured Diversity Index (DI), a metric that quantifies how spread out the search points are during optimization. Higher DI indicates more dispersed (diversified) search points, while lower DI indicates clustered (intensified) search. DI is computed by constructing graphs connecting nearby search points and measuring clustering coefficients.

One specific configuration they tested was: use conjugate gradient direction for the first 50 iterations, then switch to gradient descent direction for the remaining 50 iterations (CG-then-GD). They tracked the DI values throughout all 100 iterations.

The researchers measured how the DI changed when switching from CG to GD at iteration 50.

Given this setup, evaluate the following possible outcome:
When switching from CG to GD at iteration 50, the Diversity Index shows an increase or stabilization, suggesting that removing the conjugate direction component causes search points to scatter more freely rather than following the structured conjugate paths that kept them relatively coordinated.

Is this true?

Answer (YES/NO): NO